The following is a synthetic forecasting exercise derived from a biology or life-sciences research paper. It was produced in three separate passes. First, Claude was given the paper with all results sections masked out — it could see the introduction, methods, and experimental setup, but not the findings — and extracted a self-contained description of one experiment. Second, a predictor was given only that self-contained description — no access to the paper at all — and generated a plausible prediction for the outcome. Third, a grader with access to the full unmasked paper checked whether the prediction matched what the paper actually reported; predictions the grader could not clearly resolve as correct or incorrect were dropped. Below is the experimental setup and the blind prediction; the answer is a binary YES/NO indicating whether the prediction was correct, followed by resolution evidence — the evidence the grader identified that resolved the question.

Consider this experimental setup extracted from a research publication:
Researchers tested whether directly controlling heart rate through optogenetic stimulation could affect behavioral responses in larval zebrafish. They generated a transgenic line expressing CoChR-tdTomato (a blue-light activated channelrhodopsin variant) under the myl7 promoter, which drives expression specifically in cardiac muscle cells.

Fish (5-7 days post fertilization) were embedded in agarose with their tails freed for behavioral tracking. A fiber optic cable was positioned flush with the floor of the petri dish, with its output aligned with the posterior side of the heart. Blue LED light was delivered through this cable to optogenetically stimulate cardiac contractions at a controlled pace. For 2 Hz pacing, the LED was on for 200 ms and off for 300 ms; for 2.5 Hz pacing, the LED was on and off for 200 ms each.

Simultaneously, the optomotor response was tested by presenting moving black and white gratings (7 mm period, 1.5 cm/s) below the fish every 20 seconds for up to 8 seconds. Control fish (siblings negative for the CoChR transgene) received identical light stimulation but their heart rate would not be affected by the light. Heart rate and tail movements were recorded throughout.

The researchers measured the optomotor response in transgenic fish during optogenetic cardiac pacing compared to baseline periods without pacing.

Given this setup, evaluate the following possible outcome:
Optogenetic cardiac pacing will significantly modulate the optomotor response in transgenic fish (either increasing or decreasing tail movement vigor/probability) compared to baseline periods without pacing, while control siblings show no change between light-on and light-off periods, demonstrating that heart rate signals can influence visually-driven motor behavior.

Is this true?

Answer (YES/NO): YES